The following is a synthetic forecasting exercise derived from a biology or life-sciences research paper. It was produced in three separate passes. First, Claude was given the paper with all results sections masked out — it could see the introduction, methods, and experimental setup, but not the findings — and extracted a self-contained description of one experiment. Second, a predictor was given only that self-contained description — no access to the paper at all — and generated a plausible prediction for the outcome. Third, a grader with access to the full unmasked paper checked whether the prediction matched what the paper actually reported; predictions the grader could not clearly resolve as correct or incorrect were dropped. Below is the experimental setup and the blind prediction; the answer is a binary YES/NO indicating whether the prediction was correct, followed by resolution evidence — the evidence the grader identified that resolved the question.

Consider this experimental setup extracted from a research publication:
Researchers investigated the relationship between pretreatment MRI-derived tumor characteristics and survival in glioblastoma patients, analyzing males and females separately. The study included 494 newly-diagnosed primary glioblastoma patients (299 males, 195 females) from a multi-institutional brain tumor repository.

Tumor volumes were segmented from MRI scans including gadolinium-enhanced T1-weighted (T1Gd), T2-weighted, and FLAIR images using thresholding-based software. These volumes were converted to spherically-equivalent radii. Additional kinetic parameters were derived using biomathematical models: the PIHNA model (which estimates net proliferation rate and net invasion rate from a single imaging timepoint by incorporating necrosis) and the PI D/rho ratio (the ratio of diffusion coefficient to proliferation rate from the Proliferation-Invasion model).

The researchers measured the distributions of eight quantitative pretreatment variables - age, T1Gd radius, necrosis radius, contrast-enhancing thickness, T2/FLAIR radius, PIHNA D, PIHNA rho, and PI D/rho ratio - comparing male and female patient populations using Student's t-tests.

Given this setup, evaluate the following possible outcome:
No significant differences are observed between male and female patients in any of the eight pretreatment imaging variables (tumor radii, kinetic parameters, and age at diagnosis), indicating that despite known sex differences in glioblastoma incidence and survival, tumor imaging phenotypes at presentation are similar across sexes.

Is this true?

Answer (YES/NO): YES